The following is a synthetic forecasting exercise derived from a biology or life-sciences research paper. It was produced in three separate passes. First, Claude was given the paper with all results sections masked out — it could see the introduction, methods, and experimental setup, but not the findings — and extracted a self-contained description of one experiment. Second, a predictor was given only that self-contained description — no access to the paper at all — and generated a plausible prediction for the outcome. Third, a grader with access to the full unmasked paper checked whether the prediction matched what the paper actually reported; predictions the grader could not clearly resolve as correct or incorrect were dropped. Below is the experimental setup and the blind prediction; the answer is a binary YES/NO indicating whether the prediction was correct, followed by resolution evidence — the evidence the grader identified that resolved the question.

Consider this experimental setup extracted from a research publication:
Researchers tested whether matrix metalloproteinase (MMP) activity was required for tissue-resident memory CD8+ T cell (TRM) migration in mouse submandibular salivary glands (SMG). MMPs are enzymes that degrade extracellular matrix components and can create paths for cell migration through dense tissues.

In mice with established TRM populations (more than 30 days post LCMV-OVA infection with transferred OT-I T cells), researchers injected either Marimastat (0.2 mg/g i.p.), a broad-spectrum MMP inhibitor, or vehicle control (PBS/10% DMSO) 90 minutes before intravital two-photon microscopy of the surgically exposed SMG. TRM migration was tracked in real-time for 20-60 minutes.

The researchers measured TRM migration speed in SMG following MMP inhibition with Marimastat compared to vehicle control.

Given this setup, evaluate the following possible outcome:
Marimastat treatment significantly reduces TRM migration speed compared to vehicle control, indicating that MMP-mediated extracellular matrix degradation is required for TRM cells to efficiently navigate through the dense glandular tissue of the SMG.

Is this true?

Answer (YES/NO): NO